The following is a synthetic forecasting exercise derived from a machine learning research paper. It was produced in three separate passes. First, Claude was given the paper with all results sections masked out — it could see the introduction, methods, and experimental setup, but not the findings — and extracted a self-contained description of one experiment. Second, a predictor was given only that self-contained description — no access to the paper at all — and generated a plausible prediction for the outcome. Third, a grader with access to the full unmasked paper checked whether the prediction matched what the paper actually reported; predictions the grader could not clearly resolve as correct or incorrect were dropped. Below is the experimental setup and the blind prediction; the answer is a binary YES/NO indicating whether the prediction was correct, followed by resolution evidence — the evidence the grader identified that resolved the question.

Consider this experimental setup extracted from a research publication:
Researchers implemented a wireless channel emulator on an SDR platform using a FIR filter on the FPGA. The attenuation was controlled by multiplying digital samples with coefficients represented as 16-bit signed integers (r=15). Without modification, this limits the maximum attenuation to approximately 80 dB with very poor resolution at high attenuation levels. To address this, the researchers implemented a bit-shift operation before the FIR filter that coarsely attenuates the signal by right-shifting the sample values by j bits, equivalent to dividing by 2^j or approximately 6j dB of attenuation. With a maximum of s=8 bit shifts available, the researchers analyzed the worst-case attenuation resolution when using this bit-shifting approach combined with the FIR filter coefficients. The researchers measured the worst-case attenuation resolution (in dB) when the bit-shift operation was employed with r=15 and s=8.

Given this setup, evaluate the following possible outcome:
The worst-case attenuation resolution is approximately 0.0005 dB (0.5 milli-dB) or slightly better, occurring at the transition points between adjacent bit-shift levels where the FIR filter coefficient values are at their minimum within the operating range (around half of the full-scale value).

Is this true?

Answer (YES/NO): NO